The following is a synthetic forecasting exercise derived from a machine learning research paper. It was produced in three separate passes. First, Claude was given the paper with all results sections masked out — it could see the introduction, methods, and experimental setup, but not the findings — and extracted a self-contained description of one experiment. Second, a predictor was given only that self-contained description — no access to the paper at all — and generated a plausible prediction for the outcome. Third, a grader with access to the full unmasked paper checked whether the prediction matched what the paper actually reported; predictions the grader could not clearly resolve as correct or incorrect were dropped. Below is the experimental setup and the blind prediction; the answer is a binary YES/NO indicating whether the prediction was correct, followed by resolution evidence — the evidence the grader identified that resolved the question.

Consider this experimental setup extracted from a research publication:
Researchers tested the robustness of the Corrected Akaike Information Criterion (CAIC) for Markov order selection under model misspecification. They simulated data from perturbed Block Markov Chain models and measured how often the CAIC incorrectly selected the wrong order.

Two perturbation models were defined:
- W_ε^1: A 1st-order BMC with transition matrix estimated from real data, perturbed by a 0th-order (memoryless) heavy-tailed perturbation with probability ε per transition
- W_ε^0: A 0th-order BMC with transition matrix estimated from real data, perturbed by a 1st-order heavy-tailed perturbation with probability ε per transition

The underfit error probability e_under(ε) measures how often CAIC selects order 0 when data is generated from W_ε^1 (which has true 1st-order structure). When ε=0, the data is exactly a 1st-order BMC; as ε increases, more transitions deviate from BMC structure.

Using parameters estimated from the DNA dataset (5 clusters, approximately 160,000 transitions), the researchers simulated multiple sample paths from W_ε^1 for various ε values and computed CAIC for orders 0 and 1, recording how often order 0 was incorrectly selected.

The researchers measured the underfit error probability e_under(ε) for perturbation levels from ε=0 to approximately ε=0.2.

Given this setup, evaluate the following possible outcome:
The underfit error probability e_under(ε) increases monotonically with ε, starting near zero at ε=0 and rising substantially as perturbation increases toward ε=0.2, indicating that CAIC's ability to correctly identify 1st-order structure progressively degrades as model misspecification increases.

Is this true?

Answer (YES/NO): NO